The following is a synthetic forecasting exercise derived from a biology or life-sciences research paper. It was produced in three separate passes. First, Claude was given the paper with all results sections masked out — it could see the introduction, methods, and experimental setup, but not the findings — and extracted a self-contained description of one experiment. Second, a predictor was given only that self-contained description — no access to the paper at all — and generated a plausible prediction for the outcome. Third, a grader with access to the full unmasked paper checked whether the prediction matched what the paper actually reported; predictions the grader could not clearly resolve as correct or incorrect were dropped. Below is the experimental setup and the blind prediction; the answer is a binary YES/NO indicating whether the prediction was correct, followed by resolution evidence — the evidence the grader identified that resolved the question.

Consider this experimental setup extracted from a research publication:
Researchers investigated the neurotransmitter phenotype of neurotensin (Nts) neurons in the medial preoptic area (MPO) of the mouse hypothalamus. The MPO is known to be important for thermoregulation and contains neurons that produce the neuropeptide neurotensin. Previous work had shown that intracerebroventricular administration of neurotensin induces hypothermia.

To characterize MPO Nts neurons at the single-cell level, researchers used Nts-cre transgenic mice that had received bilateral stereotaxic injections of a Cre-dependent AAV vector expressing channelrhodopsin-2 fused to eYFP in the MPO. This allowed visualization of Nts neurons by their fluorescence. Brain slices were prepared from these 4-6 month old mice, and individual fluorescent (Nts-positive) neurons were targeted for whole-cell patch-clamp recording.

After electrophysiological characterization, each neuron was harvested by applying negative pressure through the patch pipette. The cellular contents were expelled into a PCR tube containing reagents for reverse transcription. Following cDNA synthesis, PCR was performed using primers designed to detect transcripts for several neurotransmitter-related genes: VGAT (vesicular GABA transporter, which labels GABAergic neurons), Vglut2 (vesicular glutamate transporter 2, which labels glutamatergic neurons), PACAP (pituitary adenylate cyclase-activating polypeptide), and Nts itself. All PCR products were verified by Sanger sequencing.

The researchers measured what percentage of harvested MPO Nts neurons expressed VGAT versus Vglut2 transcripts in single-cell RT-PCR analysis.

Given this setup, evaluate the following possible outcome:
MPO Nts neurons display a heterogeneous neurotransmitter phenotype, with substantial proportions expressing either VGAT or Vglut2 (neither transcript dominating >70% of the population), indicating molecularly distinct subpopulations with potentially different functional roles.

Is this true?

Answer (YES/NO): NO